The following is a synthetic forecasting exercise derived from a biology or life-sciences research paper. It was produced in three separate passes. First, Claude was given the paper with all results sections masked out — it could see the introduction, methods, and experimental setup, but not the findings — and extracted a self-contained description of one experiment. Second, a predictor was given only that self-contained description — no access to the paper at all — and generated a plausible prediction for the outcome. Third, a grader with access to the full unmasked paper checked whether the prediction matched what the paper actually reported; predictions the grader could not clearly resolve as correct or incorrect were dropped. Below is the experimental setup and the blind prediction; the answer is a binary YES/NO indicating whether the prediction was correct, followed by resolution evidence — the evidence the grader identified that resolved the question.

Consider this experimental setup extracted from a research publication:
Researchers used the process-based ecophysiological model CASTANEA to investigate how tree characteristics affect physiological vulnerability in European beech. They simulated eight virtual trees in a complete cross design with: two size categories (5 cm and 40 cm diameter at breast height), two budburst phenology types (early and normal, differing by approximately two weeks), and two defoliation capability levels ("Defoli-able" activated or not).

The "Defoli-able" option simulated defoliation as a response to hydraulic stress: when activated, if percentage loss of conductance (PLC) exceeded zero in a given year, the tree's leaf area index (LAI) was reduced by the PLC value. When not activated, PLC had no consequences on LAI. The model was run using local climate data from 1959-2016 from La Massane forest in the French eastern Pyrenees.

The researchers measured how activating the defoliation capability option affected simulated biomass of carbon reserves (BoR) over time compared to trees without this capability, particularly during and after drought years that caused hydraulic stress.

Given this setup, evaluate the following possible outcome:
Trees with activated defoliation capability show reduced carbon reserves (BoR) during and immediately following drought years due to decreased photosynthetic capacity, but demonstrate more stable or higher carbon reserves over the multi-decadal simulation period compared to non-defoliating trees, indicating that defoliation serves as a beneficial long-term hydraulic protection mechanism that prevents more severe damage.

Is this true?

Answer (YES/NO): NO